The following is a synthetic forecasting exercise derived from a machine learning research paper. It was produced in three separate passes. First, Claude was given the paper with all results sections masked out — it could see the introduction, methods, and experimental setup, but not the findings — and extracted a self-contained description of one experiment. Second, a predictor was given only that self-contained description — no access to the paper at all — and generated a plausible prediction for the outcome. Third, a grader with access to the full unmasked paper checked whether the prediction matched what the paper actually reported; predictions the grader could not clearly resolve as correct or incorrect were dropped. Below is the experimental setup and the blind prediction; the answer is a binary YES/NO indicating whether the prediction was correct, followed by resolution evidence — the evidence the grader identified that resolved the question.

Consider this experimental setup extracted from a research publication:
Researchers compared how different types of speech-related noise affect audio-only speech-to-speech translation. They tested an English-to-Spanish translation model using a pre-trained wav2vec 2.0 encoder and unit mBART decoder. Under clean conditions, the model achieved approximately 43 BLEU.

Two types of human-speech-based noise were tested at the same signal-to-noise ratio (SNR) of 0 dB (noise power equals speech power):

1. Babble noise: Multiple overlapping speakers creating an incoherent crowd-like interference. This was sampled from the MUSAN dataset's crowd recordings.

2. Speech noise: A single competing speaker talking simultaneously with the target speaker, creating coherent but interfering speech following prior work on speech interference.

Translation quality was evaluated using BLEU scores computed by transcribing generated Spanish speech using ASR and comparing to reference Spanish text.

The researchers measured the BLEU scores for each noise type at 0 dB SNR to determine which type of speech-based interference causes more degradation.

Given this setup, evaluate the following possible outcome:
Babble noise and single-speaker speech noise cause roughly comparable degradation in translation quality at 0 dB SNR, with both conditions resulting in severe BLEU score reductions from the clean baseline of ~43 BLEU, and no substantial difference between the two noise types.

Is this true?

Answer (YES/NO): YES